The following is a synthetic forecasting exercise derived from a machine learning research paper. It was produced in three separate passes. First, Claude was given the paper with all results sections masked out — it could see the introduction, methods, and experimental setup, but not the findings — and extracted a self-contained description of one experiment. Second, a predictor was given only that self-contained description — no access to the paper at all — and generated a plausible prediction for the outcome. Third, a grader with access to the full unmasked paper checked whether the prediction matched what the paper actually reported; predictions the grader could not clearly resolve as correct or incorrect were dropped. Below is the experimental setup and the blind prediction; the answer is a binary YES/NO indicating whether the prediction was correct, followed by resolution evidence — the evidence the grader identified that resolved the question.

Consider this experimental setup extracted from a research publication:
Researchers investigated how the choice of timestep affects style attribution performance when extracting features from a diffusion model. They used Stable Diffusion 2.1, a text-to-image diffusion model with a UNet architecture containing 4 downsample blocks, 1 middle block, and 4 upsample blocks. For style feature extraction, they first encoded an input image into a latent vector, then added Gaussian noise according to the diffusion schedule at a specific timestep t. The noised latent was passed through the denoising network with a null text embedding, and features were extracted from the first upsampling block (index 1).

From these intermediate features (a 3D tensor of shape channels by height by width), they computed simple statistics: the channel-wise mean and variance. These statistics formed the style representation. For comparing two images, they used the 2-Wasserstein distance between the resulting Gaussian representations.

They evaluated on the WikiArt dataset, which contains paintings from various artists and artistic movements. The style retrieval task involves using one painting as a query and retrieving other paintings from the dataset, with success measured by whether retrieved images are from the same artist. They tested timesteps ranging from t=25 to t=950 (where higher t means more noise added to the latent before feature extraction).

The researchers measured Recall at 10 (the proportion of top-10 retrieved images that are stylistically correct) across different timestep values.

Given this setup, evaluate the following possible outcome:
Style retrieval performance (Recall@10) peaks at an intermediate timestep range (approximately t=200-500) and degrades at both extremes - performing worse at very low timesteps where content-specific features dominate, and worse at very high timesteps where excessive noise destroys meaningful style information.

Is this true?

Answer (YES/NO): NO